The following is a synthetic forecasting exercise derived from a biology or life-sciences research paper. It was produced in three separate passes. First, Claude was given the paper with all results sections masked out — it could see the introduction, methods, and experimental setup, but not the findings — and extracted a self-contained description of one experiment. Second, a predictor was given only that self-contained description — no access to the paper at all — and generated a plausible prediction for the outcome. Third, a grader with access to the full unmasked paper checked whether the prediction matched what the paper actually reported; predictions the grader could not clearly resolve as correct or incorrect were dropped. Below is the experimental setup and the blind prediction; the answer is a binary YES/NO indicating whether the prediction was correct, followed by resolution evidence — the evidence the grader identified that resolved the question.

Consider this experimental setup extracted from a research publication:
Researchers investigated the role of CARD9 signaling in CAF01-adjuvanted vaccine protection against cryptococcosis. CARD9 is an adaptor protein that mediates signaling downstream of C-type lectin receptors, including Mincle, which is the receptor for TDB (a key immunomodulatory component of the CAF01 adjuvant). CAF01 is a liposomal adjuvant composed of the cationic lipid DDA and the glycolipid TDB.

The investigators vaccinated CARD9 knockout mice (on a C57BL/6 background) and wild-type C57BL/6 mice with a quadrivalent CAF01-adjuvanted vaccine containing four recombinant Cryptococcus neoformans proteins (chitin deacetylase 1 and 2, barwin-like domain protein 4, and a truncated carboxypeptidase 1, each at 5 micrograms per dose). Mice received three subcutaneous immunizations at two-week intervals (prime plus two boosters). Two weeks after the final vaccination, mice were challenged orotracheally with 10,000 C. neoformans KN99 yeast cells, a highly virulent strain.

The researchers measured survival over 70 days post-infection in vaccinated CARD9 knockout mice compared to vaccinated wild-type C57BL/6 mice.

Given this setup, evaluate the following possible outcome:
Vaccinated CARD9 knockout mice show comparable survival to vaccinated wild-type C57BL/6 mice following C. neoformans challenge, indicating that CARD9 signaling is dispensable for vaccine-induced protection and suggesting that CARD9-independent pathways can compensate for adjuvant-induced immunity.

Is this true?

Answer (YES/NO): NO